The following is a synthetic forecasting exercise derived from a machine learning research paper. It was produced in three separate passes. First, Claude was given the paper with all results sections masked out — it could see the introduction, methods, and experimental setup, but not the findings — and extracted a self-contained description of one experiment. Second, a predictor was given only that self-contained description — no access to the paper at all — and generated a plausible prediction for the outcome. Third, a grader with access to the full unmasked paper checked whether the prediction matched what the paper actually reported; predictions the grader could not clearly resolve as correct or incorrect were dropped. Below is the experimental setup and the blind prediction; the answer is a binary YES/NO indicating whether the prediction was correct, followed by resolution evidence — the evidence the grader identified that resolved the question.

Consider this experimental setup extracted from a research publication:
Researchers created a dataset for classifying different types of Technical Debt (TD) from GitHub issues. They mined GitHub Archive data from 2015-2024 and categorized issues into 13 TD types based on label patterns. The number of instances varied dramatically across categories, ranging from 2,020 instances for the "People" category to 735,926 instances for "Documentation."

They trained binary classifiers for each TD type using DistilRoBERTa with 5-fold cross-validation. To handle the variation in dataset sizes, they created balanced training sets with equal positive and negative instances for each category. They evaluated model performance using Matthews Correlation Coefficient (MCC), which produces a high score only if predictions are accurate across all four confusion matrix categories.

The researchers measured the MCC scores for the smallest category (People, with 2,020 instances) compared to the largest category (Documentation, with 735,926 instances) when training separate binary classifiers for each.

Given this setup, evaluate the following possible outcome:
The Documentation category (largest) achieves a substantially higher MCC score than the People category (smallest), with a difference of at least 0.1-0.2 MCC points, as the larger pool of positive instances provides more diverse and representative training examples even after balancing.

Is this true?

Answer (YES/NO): NO